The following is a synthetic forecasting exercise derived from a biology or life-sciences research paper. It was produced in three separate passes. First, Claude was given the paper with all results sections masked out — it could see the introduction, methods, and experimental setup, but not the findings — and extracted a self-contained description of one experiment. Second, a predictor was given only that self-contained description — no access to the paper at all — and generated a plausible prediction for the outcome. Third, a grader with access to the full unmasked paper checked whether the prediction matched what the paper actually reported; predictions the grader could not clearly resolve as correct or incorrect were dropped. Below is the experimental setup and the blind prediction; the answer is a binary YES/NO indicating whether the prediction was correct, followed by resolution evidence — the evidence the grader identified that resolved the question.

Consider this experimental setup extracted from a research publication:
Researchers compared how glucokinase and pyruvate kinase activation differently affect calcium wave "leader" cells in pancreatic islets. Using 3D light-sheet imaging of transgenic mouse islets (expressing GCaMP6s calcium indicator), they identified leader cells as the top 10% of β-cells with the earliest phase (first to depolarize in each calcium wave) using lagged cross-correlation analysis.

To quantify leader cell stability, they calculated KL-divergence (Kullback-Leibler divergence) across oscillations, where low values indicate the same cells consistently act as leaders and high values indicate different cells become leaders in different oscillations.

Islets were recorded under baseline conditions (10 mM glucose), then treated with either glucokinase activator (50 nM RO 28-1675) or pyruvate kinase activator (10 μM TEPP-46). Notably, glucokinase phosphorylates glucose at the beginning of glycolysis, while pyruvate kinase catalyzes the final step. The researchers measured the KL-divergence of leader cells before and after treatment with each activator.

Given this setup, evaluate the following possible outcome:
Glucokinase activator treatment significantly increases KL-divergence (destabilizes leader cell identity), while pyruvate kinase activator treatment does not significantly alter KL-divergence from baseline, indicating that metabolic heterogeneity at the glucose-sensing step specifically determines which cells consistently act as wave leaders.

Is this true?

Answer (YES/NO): NO